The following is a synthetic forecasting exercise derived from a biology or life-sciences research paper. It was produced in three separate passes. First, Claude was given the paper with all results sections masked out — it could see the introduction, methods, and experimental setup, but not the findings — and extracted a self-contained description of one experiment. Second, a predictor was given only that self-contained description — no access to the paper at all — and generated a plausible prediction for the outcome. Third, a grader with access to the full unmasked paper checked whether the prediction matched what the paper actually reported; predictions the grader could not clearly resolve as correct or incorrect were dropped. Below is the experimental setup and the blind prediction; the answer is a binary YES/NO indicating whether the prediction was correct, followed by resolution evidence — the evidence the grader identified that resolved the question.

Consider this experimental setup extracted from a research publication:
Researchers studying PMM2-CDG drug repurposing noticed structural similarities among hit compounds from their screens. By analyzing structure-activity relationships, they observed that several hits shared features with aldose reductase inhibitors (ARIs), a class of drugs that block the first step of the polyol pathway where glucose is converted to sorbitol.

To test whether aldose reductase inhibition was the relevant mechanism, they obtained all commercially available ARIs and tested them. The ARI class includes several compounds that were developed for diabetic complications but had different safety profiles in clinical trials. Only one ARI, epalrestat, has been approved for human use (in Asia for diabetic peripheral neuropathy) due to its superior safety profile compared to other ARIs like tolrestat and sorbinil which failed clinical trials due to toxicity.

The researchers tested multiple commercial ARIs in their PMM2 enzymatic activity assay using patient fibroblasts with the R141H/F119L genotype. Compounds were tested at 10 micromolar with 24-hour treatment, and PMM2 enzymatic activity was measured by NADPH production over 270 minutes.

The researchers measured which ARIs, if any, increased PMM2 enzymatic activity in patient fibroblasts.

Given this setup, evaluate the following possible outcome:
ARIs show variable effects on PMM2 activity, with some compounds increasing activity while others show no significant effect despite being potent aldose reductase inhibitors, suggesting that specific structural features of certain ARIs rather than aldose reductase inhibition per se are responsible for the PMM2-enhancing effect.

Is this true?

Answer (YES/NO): NO